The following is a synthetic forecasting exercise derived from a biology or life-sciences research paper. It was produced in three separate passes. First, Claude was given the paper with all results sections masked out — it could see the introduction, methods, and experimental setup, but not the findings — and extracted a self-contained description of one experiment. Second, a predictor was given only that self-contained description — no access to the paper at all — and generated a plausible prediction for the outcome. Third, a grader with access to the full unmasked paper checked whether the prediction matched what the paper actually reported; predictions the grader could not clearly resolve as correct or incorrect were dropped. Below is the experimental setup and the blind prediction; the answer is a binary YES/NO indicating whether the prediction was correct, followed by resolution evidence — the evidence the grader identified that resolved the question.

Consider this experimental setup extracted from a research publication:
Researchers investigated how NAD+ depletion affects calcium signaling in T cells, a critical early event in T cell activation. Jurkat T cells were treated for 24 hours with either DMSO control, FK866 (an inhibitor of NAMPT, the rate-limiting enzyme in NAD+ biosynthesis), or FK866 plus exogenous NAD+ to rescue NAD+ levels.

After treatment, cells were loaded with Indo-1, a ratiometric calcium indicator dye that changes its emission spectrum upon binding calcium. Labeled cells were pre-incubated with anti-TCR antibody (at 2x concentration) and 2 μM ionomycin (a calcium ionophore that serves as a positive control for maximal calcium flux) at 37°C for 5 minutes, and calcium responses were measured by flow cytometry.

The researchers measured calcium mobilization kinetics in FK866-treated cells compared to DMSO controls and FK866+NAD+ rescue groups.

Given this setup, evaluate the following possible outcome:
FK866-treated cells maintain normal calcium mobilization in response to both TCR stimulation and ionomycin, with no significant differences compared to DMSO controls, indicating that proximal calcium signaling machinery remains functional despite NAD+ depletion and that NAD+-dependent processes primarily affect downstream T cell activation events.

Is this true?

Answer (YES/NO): NO